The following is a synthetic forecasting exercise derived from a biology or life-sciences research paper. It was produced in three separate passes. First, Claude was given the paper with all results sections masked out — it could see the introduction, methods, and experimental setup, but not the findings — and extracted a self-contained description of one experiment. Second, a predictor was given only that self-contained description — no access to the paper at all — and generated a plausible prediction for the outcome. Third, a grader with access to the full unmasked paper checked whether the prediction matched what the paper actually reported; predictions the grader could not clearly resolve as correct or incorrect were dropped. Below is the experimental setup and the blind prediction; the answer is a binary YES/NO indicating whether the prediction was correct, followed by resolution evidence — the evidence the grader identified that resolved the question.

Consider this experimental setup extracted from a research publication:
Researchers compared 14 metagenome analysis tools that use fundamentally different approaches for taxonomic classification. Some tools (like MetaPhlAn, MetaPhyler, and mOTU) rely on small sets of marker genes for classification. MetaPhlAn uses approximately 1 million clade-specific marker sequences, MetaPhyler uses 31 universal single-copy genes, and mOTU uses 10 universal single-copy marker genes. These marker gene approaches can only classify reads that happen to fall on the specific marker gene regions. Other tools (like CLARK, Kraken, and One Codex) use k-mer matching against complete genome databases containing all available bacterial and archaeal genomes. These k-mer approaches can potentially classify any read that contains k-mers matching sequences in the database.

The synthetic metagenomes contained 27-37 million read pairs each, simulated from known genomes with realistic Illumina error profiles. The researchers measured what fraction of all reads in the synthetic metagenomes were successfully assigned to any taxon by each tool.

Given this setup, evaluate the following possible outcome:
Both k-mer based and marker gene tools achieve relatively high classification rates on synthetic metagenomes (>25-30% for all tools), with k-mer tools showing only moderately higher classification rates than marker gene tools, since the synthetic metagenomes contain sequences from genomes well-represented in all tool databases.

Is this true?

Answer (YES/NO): NO